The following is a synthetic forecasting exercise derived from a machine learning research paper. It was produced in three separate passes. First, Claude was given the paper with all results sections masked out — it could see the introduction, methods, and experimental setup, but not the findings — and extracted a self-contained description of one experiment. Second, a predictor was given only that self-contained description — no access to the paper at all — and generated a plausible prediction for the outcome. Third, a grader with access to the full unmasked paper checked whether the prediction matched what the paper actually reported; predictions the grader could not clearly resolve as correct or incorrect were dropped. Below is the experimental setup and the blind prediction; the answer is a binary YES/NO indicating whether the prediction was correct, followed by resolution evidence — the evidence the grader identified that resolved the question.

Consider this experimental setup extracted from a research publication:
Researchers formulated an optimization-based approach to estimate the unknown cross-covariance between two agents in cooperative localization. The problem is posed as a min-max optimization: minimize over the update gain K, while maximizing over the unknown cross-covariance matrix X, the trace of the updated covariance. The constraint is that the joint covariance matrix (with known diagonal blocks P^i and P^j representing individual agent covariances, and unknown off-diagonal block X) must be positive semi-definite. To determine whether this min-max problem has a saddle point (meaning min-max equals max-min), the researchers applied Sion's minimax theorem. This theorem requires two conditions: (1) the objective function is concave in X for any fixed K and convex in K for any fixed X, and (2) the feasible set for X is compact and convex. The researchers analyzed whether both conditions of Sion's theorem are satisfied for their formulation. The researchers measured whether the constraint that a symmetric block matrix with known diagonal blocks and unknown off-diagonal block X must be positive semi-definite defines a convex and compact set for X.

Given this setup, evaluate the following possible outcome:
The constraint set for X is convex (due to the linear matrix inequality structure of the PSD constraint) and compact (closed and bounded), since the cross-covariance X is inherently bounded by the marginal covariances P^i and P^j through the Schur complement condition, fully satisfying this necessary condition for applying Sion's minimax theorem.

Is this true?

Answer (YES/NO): YES